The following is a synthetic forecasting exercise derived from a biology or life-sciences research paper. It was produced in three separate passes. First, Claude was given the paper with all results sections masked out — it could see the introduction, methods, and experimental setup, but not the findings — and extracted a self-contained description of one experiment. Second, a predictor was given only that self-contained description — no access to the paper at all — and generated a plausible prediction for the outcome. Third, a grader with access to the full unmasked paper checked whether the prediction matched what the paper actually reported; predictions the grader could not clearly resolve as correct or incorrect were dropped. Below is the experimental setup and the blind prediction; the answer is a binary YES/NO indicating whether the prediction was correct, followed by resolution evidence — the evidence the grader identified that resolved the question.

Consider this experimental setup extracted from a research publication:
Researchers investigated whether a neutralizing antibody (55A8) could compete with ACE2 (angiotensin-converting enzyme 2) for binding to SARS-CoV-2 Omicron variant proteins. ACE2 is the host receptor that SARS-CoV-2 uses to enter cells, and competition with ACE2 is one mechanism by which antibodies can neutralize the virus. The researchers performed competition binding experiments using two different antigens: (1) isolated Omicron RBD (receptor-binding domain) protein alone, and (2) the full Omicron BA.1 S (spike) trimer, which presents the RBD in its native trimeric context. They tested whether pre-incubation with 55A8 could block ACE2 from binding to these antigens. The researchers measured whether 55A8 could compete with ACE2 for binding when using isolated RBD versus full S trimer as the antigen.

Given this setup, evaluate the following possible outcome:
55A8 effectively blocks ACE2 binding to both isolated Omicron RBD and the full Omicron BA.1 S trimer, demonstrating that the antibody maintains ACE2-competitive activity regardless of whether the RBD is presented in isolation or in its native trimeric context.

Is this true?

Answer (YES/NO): NO